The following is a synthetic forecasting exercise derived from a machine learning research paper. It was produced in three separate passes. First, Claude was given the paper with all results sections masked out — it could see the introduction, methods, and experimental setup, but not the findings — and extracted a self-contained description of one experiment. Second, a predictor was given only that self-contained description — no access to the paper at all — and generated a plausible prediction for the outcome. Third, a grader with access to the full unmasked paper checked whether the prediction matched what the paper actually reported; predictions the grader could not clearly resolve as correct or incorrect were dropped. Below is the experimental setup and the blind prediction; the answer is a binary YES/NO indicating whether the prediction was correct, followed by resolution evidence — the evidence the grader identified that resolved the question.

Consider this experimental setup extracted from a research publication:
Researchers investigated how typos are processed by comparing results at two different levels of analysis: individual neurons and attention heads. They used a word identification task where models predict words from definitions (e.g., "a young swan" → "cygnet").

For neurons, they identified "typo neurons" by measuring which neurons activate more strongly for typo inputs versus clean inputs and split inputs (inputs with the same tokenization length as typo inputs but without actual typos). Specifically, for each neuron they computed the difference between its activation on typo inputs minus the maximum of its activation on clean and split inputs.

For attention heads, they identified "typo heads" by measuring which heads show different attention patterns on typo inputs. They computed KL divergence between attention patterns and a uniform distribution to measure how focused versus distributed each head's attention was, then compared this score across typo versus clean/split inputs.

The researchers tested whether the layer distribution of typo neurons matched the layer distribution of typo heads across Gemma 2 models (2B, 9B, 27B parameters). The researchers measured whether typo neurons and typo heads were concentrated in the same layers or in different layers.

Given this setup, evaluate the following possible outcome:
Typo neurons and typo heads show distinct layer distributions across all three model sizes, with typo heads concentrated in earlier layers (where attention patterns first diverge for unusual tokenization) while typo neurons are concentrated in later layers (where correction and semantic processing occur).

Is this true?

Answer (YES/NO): NO